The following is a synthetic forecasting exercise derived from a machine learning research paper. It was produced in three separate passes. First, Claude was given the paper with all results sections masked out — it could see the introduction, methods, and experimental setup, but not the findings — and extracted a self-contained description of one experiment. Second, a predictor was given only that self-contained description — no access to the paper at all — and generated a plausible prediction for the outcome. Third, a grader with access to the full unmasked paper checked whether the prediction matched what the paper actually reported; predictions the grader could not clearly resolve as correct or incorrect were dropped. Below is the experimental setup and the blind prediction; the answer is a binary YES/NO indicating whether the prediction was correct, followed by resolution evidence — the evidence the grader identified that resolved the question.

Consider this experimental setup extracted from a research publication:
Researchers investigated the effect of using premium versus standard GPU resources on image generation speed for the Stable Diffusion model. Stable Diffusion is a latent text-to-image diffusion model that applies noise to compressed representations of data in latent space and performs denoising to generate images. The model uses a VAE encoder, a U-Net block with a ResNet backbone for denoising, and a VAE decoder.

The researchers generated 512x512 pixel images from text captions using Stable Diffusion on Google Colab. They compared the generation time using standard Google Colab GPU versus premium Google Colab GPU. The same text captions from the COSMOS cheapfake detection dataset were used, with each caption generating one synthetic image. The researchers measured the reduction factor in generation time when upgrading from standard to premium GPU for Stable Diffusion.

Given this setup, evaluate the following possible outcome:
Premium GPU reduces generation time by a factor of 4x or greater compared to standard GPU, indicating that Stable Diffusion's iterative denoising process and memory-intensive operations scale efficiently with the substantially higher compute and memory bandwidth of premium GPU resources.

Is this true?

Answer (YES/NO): YES